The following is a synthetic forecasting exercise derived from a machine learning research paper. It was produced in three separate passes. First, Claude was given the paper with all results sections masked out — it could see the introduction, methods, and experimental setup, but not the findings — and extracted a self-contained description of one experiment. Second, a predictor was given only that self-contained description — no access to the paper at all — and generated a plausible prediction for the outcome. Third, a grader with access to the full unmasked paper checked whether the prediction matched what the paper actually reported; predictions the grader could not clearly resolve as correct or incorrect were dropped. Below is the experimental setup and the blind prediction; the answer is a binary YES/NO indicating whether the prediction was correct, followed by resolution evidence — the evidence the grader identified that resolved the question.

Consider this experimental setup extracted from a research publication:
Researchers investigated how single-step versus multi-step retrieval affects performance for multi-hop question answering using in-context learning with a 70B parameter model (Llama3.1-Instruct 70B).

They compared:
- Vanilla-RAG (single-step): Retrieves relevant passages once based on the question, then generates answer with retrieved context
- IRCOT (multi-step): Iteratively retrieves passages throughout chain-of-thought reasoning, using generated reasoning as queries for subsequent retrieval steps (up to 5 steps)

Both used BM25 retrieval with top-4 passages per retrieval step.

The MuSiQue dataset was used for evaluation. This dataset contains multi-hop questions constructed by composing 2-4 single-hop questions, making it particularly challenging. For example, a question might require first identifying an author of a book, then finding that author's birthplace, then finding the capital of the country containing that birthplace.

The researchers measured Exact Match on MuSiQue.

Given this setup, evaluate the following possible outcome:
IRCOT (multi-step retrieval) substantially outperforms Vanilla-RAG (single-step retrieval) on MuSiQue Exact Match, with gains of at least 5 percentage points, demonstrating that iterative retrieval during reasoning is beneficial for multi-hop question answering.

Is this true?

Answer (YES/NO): NO